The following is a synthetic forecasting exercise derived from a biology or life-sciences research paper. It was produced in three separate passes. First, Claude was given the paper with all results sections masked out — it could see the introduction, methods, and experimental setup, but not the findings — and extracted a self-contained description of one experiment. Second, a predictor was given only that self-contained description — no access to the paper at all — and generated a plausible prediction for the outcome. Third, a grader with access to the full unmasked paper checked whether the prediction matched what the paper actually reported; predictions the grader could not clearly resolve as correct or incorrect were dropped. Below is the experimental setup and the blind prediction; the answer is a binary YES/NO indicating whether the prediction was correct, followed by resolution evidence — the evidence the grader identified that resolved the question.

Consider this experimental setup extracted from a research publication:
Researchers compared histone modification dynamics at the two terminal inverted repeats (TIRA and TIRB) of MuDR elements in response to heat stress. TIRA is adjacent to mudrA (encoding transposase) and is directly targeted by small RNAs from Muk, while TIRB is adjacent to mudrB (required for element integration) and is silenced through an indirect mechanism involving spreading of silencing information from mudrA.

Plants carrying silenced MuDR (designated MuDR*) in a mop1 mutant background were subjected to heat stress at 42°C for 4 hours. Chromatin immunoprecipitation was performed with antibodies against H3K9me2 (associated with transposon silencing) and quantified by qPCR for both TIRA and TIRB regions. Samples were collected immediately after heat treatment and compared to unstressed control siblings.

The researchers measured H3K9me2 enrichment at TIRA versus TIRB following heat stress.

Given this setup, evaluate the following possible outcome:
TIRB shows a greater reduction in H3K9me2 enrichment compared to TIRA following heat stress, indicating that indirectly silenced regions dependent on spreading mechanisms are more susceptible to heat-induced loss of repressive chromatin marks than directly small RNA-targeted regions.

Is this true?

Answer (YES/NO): NO